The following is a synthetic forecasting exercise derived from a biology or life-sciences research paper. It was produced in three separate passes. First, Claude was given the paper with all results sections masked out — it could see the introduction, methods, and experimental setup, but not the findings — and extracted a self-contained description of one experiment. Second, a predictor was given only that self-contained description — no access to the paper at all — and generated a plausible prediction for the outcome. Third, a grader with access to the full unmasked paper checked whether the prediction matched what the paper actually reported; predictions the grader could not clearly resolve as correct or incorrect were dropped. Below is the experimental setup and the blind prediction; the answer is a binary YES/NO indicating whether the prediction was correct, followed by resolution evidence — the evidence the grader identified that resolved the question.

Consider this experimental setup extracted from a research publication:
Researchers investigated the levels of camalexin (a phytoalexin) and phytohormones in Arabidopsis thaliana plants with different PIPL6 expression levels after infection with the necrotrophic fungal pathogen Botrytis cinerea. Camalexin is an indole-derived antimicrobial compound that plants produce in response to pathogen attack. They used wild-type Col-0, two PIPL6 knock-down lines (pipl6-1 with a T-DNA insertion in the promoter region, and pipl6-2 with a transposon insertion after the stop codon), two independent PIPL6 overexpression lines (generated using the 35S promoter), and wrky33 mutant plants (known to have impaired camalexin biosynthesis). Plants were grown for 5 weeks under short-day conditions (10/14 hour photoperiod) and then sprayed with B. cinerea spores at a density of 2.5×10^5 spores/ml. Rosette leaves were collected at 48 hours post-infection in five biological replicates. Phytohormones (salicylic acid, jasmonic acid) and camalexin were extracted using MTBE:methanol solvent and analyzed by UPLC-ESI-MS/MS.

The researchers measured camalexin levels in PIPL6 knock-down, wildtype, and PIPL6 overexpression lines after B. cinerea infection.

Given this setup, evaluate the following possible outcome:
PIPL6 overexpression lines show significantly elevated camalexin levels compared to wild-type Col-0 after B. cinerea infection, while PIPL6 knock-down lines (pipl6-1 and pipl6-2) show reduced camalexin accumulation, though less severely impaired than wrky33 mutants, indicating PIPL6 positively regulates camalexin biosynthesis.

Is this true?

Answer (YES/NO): NO